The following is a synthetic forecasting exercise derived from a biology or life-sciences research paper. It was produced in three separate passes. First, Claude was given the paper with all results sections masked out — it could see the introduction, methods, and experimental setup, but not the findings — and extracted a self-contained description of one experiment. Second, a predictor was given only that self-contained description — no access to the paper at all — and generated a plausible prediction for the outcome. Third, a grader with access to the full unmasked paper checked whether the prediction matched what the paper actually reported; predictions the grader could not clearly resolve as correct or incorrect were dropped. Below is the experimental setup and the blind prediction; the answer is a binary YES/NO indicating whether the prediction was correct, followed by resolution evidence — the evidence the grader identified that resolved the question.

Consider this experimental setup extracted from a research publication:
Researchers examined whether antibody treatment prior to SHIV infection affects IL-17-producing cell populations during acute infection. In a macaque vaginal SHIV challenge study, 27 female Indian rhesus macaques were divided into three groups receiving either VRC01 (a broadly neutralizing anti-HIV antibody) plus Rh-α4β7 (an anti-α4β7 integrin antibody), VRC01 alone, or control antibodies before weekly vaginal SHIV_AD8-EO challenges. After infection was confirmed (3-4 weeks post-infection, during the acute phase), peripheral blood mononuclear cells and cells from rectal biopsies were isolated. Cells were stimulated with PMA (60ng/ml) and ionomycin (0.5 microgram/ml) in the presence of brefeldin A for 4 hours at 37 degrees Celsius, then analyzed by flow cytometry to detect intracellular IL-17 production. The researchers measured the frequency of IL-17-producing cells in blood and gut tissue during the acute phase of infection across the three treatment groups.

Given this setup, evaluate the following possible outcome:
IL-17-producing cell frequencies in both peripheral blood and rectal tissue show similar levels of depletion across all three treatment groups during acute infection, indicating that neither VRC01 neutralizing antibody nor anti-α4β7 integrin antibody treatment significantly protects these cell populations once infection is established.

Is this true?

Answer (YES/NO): NO